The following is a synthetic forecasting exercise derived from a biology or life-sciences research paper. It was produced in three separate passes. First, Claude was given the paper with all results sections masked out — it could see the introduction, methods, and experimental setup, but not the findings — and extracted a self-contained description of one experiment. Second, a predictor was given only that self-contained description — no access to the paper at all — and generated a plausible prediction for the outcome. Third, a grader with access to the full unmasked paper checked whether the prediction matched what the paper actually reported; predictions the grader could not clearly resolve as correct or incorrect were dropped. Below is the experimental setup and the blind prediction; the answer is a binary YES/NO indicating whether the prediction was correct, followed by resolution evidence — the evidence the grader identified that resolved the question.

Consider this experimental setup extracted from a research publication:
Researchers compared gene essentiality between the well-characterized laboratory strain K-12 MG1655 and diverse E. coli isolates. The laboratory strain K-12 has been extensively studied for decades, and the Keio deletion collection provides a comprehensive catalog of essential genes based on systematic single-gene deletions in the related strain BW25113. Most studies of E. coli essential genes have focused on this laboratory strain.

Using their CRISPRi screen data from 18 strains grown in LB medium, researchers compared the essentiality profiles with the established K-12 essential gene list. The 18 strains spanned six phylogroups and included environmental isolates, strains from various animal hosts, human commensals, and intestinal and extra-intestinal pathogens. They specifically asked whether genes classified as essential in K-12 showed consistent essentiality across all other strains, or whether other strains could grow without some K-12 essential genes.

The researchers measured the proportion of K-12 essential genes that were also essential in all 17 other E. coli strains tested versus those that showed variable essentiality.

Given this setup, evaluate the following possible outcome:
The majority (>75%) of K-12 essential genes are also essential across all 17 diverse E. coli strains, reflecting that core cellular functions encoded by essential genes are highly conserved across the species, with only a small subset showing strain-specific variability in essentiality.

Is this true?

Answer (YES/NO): NO